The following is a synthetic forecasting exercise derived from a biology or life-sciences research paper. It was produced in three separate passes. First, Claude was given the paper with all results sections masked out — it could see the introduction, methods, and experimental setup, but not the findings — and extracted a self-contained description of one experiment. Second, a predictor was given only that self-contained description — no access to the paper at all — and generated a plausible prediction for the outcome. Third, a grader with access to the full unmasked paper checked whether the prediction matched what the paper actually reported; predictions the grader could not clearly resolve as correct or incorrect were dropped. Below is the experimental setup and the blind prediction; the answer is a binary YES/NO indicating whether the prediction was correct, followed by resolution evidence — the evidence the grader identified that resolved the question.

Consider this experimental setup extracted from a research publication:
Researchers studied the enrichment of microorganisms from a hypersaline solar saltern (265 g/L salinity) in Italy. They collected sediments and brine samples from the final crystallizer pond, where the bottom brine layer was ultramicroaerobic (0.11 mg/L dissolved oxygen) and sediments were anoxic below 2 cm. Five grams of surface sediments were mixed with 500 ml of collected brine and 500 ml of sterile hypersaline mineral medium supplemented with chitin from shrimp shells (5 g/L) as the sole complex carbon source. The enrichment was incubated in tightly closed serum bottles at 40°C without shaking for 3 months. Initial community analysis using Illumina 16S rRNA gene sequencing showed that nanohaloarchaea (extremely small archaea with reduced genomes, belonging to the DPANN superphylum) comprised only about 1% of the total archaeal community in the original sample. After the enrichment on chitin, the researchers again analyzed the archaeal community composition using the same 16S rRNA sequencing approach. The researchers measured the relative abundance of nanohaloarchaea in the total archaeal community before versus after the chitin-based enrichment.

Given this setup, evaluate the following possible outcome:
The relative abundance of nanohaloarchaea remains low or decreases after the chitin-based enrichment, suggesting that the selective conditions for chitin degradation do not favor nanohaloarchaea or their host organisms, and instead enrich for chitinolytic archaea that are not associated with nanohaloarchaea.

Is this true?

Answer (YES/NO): NO